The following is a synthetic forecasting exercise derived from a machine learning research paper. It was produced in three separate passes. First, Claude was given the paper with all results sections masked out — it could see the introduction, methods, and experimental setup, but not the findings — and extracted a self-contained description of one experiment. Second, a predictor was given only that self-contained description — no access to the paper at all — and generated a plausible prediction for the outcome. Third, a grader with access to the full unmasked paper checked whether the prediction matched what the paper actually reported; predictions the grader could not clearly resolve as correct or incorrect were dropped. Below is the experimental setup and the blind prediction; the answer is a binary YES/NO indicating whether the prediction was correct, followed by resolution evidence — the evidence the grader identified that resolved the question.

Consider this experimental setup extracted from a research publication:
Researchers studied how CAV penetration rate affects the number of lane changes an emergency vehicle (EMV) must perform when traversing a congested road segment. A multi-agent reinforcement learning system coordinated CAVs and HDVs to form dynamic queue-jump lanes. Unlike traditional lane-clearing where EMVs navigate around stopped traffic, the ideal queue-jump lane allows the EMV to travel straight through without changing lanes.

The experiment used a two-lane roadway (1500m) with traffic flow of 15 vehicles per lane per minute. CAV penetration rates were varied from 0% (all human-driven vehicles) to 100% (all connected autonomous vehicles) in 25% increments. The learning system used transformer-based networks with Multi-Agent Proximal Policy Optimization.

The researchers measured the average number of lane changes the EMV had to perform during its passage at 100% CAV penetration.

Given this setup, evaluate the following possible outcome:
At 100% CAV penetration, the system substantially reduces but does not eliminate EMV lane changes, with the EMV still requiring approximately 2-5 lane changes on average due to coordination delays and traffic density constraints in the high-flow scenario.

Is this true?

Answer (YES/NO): NO